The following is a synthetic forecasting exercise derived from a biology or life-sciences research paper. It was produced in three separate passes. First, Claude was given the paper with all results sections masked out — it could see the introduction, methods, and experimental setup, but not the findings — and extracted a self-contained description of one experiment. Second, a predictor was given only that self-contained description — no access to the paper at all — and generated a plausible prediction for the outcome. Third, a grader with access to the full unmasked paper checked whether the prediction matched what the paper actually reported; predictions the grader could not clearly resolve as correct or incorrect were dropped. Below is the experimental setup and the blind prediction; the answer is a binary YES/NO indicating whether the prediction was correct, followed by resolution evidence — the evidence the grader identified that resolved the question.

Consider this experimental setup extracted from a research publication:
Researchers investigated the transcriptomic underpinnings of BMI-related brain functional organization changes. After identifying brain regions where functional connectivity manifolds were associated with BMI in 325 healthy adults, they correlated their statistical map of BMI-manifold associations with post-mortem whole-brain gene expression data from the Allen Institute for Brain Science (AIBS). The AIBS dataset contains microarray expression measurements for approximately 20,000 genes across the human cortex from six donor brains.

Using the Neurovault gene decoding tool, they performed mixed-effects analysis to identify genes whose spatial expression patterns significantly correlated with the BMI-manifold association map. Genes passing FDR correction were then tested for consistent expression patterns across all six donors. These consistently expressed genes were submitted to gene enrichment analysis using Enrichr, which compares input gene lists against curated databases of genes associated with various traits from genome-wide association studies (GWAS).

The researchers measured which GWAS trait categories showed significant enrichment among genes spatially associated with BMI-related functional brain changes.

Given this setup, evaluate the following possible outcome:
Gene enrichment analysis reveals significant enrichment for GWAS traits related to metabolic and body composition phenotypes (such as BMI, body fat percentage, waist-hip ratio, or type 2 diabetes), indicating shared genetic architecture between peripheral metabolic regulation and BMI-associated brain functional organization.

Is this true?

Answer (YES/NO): YES